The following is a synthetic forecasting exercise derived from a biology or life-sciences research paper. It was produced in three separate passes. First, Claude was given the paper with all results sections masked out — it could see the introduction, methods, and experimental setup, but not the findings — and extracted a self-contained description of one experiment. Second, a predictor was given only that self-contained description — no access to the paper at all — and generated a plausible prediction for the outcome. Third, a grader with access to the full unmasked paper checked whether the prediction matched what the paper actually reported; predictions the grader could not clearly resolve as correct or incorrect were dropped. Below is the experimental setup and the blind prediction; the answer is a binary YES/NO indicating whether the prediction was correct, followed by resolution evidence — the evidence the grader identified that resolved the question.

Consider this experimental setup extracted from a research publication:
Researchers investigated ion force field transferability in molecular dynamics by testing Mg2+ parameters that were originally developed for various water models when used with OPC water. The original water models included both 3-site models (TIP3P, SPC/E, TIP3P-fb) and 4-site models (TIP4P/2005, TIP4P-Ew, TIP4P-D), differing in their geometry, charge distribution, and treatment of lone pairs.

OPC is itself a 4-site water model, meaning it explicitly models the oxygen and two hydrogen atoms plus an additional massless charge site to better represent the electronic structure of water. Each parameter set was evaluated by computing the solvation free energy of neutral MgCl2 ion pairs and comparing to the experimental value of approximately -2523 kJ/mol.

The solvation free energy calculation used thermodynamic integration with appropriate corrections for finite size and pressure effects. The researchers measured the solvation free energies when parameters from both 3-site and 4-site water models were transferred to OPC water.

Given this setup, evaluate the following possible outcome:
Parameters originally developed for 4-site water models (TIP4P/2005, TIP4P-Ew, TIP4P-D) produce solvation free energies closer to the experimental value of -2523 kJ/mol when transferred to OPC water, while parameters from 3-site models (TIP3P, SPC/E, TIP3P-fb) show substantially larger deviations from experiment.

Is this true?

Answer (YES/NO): NO